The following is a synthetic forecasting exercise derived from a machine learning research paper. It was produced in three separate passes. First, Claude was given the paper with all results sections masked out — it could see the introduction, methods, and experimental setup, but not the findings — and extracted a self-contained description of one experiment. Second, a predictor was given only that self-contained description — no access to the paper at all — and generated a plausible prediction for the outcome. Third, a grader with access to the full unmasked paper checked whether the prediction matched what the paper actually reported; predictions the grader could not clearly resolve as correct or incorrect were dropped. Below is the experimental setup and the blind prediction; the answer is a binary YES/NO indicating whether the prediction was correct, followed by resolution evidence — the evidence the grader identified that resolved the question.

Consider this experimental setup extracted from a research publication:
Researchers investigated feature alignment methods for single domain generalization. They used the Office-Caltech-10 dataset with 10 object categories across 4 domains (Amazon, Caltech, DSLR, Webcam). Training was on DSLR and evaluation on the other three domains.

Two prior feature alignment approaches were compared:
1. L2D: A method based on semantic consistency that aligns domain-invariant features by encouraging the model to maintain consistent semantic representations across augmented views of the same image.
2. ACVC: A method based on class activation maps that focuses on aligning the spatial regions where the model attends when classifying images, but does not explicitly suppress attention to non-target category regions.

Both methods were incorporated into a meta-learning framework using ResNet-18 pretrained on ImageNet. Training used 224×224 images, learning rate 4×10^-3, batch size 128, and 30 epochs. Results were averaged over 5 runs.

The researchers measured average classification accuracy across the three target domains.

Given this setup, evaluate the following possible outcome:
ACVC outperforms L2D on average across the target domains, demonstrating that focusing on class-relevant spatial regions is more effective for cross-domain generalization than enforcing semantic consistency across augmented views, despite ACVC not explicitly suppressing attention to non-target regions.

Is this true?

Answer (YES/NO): YES